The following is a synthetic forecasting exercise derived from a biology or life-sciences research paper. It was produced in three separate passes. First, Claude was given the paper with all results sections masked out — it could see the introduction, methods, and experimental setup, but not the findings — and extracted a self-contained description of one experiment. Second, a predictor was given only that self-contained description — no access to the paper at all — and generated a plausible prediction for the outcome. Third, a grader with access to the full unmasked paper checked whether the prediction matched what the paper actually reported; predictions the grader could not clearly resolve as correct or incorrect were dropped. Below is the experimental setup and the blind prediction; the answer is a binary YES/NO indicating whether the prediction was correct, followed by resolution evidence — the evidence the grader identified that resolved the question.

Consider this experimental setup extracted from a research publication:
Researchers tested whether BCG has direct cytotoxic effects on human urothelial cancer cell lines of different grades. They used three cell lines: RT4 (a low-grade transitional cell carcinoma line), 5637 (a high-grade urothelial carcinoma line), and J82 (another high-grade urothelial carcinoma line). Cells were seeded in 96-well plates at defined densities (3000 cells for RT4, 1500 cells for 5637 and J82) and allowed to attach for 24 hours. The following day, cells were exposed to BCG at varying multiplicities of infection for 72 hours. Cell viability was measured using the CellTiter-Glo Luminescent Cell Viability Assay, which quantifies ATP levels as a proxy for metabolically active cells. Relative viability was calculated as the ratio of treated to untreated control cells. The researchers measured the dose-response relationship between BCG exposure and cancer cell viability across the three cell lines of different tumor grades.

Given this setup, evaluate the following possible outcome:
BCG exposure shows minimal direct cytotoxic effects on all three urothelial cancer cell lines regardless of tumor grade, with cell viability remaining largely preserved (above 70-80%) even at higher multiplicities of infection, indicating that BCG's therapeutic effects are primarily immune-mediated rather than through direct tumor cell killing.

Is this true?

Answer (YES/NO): YES